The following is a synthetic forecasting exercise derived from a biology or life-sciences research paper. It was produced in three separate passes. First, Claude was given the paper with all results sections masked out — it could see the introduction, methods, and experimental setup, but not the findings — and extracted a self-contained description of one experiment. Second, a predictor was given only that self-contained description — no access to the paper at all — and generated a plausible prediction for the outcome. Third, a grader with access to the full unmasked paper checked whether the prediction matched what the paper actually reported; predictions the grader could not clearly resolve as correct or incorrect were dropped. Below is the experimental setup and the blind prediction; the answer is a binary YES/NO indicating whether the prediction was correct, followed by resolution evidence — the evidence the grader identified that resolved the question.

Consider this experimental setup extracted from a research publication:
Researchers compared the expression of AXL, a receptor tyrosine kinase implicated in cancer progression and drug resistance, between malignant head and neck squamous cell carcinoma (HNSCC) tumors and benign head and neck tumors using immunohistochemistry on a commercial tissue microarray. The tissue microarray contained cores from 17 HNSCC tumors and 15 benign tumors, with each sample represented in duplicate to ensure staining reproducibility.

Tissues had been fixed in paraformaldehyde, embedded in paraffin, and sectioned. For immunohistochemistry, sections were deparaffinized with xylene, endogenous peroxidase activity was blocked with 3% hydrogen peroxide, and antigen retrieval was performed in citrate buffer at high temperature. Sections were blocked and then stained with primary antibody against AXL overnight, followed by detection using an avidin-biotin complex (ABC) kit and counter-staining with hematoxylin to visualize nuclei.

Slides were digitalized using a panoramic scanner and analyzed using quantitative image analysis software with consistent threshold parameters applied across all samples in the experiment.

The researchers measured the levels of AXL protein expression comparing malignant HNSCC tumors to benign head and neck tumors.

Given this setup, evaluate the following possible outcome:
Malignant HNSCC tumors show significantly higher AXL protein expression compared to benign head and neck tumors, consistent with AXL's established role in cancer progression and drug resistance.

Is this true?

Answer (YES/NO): YES